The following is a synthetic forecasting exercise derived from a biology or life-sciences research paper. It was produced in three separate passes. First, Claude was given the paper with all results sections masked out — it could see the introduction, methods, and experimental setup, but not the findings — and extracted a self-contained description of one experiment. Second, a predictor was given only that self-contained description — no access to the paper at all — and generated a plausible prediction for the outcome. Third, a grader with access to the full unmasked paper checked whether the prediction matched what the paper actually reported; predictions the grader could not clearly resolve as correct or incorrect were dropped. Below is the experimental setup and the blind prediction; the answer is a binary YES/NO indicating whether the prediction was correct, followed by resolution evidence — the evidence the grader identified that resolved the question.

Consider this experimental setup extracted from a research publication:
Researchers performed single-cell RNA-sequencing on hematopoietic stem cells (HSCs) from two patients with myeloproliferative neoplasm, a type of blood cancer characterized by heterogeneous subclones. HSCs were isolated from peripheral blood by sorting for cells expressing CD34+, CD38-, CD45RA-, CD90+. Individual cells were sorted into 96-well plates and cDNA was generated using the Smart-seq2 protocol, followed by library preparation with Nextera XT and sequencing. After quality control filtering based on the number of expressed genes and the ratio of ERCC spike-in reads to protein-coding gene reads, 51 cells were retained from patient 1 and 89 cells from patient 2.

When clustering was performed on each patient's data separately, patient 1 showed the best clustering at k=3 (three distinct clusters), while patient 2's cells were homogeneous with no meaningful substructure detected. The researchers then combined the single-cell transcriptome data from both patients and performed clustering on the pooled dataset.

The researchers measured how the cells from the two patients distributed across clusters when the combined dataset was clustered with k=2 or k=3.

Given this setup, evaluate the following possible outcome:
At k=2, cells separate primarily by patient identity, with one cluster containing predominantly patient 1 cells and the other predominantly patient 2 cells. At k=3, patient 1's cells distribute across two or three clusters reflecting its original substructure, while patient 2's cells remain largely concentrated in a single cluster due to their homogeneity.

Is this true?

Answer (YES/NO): NO